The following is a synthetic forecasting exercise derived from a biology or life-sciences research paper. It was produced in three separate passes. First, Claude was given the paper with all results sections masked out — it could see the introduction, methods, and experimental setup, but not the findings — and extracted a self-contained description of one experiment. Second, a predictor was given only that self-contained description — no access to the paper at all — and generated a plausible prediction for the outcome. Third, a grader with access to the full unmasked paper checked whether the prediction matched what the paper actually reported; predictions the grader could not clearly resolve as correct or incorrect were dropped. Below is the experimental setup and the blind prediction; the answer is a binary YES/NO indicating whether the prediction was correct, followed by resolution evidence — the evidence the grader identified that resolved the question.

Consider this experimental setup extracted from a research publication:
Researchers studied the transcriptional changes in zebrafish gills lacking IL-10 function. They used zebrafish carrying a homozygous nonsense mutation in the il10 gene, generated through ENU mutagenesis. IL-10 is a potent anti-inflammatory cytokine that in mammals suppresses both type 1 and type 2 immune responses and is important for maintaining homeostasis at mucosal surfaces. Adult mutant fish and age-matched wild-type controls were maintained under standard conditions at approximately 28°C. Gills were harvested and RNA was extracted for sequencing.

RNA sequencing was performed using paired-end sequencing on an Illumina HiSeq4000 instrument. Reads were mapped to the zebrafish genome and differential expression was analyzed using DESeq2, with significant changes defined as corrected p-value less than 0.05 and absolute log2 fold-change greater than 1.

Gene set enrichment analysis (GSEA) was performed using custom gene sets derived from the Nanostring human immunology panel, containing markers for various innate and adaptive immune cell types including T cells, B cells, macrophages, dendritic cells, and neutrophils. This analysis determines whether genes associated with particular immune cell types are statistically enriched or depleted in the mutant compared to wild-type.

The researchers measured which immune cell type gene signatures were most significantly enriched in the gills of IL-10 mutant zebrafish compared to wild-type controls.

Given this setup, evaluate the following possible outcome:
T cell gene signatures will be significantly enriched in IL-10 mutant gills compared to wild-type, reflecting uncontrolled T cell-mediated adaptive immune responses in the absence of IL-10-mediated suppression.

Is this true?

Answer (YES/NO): NO